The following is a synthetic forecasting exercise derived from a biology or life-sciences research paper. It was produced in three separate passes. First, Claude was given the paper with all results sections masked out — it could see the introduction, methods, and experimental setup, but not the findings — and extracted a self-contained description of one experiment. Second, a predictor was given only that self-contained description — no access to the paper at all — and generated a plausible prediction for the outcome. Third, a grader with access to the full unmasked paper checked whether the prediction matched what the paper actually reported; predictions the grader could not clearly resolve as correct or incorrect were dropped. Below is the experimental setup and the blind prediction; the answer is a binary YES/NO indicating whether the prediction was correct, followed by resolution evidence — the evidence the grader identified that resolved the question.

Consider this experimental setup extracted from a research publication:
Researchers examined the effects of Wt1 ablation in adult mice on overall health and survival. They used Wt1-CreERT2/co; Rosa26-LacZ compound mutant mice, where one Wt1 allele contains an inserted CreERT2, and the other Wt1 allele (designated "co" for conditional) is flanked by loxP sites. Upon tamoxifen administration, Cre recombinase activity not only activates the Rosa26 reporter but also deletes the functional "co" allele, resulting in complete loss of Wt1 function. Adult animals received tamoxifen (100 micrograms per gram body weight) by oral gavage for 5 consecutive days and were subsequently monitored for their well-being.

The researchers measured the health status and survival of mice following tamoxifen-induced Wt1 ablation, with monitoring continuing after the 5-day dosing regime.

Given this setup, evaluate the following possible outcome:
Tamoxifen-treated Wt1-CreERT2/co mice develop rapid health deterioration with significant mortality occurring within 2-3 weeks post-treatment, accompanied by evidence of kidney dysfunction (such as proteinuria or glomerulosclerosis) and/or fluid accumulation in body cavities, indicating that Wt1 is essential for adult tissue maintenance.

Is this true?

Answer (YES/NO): NO